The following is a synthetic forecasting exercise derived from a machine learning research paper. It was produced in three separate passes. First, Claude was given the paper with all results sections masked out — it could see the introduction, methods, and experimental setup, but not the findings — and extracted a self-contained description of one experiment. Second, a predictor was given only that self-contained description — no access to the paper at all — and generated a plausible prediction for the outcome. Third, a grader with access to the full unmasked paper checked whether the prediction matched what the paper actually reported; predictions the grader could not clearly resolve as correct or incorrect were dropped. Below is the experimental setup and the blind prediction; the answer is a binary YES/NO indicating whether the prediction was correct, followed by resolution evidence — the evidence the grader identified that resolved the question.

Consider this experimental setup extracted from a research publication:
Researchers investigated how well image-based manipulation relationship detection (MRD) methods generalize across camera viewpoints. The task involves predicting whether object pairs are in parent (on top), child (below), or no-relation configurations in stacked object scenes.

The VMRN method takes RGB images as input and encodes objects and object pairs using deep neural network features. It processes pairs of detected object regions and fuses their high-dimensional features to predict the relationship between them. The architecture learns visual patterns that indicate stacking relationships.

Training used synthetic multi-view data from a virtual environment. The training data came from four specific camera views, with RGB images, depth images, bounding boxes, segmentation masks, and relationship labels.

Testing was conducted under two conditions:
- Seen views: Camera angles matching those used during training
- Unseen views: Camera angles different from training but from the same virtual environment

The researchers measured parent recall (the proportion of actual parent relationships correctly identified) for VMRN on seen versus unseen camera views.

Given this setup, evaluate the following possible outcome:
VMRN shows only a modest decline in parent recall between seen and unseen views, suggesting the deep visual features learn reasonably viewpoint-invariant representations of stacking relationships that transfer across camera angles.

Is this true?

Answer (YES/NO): NO